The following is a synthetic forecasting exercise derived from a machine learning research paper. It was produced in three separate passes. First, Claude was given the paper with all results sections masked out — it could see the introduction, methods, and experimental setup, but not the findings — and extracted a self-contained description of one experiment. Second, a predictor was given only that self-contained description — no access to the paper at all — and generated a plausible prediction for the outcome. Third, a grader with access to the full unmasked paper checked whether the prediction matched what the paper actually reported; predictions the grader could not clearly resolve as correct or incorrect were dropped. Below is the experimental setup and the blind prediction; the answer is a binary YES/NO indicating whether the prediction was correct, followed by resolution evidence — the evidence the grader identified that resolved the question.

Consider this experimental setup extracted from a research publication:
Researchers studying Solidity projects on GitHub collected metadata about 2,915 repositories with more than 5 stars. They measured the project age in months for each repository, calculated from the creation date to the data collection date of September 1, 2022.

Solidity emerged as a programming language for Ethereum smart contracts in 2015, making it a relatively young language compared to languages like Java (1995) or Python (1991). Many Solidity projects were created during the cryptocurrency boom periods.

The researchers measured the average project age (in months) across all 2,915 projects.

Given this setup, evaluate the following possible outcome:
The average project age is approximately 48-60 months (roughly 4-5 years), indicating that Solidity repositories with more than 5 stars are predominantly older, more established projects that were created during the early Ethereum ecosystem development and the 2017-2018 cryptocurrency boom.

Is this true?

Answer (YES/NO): NO